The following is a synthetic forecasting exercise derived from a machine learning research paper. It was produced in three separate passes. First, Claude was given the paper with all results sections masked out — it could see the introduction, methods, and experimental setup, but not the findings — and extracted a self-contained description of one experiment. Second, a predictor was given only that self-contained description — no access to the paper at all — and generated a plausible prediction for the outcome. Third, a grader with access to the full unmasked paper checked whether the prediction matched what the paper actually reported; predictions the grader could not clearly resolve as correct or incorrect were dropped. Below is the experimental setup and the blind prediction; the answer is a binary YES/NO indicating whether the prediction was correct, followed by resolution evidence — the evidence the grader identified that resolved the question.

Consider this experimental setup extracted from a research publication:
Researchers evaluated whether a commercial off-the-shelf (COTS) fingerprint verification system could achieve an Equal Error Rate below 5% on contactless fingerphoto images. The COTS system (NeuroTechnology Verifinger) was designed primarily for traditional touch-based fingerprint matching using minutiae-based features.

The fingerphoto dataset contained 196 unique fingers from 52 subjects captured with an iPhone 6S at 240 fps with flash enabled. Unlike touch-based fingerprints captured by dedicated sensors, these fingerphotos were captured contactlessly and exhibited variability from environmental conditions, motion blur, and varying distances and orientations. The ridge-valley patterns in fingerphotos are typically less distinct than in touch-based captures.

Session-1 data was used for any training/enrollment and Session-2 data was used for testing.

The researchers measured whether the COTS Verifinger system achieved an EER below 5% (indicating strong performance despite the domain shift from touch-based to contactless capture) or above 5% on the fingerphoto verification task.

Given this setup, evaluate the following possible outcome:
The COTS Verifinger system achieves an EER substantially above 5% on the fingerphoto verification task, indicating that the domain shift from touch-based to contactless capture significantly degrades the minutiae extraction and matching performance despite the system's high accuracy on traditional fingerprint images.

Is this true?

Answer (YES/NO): NO